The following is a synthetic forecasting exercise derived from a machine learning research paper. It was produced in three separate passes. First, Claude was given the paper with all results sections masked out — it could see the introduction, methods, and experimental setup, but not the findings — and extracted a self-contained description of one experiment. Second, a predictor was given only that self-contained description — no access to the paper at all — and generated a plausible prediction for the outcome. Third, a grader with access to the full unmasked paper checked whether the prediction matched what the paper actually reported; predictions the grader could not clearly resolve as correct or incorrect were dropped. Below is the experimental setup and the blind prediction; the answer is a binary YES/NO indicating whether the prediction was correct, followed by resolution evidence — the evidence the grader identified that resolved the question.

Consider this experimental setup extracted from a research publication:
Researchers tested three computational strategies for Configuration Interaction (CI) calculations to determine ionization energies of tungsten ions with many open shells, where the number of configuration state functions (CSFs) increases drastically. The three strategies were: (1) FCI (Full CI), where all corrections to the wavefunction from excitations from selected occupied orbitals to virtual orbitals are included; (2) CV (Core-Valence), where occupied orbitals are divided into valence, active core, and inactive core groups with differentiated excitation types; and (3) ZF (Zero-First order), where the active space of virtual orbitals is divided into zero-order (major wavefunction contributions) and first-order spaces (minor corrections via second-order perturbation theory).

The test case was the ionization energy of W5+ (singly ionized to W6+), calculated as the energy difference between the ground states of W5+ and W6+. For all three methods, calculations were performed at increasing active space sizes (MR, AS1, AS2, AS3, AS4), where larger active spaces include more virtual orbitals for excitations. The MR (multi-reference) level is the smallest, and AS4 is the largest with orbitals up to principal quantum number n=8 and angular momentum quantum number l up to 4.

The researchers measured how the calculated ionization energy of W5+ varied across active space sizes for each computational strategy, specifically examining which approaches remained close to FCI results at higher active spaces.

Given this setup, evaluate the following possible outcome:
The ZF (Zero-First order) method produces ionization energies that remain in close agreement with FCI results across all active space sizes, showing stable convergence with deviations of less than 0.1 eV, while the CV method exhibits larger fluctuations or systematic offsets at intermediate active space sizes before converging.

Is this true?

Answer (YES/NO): NO